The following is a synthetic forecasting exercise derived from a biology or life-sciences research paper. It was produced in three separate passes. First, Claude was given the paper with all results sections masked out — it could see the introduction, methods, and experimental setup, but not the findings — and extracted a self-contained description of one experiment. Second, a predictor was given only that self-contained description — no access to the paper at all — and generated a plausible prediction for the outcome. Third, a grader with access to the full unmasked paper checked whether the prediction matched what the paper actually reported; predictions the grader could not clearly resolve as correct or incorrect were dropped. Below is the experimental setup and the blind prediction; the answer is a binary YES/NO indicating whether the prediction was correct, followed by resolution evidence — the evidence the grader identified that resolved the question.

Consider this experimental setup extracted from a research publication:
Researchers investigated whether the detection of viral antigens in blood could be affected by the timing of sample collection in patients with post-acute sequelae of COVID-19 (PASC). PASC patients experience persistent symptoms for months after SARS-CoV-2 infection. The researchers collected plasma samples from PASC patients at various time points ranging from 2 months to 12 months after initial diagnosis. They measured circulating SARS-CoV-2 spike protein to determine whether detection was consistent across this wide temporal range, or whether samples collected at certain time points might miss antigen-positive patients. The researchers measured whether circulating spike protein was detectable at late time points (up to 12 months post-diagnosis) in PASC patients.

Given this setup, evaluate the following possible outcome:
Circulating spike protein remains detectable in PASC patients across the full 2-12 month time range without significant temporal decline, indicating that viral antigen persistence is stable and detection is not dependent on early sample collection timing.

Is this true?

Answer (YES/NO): YES